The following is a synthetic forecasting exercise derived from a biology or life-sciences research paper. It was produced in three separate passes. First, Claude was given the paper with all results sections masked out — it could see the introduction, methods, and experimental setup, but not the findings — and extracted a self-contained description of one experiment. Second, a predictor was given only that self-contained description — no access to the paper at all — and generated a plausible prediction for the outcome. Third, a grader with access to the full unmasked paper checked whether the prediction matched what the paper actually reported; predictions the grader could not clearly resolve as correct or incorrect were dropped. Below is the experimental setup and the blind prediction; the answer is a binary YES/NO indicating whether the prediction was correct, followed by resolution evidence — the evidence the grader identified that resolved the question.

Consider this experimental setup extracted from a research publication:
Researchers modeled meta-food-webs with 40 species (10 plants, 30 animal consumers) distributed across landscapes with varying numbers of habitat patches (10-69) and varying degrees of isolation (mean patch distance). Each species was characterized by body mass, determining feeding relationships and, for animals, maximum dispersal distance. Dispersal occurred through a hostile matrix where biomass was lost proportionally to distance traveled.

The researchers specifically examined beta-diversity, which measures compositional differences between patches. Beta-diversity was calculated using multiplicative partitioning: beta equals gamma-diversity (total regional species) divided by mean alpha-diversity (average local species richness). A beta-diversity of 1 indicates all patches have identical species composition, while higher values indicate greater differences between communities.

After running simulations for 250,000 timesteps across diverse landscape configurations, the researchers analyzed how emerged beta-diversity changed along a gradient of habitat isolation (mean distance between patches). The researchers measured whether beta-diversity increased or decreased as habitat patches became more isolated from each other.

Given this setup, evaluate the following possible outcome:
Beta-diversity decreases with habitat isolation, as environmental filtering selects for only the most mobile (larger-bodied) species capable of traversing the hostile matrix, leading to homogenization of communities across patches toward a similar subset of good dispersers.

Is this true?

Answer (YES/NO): NO